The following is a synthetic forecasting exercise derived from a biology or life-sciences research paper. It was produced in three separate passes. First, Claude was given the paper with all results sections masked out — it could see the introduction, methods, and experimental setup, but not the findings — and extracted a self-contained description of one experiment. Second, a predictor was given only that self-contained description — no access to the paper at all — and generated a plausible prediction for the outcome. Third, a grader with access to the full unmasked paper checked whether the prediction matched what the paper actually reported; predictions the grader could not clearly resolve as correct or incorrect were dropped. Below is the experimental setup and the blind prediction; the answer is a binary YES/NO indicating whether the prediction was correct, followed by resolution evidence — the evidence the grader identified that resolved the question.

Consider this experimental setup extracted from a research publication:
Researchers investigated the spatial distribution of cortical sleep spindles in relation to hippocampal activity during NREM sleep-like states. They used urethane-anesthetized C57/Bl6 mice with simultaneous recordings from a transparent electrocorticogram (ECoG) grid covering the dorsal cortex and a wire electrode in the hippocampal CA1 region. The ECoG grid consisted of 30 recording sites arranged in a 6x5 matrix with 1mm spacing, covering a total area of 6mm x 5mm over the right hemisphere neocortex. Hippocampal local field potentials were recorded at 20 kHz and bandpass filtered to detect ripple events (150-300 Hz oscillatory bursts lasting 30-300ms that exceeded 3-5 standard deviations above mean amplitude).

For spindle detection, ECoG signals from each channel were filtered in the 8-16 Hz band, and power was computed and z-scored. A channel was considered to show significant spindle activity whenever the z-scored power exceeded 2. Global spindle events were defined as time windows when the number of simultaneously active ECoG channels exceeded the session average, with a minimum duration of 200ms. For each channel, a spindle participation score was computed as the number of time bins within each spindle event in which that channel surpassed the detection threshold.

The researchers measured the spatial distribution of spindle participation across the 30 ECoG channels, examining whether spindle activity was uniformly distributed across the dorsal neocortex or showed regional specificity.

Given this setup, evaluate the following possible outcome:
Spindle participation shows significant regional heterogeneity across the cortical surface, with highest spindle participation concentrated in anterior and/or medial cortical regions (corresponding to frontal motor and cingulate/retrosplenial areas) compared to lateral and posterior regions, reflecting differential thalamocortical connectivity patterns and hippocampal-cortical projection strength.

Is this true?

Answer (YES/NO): NO